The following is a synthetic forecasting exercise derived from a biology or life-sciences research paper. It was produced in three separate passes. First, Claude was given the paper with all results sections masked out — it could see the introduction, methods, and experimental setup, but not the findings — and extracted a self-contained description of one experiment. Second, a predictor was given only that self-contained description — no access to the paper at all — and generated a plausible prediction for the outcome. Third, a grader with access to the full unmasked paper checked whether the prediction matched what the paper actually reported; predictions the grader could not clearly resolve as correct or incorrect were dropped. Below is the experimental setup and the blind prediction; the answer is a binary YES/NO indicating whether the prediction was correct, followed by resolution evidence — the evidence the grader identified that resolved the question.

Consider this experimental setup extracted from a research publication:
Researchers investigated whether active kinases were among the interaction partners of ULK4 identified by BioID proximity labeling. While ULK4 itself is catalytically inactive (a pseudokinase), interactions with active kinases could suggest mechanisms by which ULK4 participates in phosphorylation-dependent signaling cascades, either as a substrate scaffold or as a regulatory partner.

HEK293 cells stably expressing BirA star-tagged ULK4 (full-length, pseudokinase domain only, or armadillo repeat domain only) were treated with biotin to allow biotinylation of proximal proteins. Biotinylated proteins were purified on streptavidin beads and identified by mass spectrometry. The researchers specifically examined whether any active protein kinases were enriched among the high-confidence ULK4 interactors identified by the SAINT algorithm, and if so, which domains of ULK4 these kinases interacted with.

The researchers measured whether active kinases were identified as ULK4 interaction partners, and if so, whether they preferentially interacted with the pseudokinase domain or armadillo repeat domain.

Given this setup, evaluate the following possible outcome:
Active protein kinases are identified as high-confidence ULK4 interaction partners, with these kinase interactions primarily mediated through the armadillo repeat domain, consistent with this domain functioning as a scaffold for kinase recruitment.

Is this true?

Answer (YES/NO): NO